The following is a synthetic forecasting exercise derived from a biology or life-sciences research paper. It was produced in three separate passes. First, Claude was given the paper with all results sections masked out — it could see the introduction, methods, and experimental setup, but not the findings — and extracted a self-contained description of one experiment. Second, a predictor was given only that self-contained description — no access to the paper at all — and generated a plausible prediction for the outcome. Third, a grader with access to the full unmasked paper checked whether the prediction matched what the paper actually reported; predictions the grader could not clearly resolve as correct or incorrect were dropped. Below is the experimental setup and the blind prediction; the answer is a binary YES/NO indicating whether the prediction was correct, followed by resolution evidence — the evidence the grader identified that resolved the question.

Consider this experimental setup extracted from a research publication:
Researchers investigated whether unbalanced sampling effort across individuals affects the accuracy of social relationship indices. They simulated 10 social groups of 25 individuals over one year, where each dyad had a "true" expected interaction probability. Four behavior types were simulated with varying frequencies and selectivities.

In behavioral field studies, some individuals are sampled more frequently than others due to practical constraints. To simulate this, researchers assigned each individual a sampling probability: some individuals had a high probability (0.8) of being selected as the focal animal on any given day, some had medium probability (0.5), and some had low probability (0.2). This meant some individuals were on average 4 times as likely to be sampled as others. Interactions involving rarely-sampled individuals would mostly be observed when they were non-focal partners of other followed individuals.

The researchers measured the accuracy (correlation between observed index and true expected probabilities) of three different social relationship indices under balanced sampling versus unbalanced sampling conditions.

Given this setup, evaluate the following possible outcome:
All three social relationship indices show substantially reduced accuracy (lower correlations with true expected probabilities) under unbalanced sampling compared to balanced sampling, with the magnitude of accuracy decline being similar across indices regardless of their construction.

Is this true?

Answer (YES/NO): NO